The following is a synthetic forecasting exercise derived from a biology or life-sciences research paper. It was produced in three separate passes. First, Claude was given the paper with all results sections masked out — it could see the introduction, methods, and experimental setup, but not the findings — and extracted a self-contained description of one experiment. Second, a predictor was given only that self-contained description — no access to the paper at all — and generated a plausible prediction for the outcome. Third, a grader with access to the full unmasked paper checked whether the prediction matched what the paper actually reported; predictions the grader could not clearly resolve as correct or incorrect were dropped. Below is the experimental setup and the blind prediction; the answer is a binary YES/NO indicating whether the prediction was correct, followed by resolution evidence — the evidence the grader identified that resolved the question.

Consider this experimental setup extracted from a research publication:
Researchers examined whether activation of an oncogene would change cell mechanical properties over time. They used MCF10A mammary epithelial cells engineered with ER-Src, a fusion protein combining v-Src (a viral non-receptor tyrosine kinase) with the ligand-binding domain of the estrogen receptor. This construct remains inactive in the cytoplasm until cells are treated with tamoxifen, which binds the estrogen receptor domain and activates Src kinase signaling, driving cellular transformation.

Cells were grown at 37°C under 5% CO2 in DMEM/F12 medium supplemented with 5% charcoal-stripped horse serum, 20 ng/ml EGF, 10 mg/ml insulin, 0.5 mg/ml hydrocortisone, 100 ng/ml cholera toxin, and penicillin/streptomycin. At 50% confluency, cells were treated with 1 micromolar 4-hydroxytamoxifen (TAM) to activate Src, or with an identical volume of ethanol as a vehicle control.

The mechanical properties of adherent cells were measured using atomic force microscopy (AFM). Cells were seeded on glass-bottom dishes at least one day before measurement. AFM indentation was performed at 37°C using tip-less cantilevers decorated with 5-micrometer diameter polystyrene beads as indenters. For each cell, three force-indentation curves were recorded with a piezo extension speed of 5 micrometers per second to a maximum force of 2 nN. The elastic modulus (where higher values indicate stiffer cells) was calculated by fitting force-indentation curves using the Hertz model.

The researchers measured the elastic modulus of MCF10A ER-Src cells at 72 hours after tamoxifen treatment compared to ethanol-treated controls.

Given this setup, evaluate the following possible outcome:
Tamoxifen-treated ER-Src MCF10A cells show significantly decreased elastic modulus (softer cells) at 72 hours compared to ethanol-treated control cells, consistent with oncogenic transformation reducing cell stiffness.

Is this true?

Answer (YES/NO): YES